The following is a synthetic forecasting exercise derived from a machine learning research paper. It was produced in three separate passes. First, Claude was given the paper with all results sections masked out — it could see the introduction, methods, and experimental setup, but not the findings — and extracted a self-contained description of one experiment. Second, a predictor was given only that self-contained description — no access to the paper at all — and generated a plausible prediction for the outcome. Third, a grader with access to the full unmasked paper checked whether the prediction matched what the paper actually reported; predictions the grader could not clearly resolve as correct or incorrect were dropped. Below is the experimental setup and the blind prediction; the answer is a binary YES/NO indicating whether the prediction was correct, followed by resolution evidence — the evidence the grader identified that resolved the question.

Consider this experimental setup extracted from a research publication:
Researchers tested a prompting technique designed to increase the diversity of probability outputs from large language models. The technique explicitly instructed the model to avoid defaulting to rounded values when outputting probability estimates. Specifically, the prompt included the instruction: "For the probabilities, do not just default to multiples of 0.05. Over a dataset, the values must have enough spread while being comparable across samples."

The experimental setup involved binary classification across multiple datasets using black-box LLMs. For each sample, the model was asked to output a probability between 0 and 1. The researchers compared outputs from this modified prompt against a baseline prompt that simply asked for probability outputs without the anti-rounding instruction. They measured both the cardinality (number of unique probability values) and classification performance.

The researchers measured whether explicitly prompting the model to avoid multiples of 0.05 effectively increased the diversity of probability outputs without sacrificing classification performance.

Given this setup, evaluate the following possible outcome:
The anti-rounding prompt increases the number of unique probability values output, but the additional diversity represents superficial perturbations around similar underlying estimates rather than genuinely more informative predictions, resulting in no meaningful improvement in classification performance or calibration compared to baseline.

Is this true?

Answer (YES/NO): NO